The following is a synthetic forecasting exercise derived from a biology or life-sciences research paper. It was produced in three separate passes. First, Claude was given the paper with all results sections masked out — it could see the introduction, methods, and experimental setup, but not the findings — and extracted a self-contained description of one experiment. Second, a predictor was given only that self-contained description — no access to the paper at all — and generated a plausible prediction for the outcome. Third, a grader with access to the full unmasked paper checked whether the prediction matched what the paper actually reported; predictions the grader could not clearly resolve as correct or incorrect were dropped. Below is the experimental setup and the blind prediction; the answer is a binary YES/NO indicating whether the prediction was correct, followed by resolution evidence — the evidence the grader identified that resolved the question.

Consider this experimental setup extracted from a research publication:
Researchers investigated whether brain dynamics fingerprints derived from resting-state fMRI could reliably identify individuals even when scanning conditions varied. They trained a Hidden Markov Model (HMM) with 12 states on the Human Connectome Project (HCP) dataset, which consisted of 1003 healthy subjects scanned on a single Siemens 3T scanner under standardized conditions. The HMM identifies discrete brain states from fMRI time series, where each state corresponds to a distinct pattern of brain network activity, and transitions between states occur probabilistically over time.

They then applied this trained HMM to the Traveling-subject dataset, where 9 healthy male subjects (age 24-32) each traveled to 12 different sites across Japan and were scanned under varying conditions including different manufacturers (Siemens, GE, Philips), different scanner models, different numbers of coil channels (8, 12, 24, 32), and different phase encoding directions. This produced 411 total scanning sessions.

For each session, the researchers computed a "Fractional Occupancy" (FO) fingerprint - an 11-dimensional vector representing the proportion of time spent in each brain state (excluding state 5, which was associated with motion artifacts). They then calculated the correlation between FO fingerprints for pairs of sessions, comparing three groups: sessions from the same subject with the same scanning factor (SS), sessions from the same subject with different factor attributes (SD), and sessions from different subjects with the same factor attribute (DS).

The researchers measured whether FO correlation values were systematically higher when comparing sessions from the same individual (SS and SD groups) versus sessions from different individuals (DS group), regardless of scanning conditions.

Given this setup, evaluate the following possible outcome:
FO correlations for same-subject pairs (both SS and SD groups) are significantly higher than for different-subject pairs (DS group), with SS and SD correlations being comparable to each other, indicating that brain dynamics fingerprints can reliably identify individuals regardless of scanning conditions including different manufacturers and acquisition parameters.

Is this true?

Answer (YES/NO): NO